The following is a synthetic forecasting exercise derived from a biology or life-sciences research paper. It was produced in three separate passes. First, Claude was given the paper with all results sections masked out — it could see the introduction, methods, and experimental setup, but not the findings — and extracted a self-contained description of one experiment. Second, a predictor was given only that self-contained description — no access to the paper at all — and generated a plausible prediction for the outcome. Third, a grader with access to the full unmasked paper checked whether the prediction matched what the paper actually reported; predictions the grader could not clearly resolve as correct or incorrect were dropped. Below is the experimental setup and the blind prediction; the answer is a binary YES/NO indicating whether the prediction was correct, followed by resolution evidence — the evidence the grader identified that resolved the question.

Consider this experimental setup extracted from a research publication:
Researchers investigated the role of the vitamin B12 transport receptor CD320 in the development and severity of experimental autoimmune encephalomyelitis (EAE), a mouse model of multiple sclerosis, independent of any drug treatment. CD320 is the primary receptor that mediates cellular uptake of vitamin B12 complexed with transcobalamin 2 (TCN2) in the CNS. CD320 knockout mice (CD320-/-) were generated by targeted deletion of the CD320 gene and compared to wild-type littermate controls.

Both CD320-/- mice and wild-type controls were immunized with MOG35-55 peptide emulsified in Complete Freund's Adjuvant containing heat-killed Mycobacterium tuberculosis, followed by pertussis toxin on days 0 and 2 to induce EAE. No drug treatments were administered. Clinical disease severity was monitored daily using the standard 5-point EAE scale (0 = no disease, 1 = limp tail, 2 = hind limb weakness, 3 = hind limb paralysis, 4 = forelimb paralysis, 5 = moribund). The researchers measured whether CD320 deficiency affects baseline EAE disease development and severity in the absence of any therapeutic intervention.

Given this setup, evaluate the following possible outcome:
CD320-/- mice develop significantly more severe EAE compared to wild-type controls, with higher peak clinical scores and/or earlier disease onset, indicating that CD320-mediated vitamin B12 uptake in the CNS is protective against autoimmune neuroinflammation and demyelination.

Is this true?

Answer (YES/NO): YES